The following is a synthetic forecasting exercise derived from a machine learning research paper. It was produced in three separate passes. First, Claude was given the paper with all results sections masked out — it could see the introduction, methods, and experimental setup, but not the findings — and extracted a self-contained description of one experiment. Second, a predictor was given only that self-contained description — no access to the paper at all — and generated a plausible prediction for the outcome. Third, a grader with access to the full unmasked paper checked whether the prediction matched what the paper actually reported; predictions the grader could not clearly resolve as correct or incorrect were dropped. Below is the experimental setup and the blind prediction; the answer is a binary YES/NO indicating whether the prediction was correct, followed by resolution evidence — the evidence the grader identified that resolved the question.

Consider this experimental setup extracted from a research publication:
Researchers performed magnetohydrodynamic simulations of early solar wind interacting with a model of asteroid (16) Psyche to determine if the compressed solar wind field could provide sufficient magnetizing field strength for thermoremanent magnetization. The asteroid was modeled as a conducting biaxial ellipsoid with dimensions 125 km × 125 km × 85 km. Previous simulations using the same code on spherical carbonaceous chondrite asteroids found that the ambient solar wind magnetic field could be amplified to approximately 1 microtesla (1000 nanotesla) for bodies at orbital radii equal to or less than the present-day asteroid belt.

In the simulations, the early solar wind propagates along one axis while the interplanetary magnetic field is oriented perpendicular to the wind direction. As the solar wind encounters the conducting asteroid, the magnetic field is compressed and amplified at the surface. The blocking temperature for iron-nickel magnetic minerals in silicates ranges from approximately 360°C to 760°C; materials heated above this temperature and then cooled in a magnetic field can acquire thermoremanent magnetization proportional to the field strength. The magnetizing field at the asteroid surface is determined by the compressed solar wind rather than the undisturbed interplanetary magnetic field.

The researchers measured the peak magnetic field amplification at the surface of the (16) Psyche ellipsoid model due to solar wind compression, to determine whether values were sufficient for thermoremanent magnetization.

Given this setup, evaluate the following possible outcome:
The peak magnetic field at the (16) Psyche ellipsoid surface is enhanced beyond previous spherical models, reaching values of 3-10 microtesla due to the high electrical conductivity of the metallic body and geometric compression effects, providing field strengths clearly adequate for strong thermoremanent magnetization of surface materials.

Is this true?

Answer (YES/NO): NO